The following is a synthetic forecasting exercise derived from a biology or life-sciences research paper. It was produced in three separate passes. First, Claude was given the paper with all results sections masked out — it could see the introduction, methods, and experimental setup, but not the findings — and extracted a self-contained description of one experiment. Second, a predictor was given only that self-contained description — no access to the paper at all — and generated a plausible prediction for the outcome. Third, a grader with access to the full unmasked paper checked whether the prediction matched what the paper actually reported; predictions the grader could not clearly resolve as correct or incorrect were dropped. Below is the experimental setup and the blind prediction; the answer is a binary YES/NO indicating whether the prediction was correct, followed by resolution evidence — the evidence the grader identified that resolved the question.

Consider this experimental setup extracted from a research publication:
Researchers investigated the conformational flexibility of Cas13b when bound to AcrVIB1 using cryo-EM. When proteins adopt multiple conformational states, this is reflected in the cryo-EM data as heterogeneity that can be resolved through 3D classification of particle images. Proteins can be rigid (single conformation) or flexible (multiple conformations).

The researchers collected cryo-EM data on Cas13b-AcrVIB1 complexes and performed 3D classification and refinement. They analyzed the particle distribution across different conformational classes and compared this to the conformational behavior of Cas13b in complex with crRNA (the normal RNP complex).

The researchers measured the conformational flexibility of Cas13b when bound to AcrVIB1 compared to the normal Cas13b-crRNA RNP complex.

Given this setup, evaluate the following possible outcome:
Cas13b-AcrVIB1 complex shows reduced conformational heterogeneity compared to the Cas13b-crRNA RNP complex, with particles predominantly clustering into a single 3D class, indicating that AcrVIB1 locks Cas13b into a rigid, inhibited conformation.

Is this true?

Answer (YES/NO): NO